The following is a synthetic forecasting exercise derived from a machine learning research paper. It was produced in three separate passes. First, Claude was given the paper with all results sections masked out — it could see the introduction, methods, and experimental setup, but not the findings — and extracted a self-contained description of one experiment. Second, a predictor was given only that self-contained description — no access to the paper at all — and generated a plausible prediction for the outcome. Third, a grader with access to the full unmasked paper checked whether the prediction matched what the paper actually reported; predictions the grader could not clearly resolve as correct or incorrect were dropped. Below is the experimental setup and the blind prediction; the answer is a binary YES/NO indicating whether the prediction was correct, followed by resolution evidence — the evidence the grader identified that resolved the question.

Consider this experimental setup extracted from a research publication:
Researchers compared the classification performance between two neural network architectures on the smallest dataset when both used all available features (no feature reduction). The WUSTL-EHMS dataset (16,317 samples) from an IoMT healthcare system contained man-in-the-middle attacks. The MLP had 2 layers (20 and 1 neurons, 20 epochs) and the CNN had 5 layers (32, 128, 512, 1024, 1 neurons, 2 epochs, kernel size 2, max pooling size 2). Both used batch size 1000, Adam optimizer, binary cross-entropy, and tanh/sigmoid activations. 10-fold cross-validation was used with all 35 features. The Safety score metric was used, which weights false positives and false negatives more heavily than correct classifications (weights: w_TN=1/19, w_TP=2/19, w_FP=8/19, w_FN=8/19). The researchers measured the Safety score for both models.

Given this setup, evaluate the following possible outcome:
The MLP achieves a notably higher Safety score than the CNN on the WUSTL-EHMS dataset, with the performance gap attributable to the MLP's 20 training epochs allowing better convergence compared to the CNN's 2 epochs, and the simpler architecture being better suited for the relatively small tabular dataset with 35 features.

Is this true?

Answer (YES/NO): YES